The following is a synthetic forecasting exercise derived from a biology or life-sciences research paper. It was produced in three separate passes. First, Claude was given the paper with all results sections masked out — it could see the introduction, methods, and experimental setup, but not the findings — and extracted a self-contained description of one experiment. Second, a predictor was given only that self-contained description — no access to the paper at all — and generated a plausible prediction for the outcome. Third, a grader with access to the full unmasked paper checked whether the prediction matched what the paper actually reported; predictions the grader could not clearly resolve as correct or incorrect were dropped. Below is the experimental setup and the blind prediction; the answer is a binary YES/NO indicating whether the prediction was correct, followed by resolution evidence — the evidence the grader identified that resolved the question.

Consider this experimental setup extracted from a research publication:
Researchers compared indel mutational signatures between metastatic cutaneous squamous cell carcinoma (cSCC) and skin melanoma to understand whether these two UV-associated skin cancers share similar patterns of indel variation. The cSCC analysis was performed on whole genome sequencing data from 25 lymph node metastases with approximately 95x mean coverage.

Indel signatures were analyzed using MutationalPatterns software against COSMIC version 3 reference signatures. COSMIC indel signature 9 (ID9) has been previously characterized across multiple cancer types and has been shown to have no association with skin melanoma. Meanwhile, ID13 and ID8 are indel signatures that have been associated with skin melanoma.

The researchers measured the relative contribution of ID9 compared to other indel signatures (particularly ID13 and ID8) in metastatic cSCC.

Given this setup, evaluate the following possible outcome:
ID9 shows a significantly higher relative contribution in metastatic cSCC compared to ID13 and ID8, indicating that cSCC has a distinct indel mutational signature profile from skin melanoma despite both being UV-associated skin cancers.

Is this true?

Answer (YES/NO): NO